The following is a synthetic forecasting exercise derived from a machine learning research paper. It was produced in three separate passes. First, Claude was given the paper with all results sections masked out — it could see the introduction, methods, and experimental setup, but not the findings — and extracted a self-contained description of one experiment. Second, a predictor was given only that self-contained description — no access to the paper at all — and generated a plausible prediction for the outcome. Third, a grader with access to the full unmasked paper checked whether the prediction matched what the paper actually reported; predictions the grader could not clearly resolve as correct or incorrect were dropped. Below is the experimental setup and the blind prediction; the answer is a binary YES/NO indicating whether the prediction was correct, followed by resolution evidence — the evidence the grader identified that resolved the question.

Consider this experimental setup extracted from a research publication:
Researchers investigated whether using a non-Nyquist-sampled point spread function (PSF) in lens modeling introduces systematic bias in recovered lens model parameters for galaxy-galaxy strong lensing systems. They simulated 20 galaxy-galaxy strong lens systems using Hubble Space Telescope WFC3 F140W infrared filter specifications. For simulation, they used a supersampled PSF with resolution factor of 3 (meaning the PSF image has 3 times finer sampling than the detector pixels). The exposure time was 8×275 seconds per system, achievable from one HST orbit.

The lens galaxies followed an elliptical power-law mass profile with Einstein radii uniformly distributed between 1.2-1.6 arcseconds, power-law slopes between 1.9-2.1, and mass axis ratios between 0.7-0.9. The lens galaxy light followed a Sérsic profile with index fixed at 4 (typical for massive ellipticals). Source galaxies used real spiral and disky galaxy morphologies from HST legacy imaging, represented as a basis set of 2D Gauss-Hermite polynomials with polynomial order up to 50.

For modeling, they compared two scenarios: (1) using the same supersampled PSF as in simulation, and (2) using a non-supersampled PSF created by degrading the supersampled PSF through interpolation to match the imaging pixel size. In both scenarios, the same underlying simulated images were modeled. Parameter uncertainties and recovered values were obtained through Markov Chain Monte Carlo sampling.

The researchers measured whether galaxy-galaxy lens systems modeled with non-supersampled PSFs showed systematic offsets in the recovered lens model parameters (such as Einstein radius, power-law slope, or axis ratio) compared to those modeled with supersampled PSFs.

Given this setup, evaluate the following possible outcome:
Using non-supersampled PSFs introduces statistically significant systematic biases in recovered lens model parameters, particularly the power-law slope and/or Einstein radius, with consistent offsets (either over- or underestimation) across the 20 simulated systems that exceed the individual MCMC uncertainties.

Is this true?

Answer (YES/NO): NO